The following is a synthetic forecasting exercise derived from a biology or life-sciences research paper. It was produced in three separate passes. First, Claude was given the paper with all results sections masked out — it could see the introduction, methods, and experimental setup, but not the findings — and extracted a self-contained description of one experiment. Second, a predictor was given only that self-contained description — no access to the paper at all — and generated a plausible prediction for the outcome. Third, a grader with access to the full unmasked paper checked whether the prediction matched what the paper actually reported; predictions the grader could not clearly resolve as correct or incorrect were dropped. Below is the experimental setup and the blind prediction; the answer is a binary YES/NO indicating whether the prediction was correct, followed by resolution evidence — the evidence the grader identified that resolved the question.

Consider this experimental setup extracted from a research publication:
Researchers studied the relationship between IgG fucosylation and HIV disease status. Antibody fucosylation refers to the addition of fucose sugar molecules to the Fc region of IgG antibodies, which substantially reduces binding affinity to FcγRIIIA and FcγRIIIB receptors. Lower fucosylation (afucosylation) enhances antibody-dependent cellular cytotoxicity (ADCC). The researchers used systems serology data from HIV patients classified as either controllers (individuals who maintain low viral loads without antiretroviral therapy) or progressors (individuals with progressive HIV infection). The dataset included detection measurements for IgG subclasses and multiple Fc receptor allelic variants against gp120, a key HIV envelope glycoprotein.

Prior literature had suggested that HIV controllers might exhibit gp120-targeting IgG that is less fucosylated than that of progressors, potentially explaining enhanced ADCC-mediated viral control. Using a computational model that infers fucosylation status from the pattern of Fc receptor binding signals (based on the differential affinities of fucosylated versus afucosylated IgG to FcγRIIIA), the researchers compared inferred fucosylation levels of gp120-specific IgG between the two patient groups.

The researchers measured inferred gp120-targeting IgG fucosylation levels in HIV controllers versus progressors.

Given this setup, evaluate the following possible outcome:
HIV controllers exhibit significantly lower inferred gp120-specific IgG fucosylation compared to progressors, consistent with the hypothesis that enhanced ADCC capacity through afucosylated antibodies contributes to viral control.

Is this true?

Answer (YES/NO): NO